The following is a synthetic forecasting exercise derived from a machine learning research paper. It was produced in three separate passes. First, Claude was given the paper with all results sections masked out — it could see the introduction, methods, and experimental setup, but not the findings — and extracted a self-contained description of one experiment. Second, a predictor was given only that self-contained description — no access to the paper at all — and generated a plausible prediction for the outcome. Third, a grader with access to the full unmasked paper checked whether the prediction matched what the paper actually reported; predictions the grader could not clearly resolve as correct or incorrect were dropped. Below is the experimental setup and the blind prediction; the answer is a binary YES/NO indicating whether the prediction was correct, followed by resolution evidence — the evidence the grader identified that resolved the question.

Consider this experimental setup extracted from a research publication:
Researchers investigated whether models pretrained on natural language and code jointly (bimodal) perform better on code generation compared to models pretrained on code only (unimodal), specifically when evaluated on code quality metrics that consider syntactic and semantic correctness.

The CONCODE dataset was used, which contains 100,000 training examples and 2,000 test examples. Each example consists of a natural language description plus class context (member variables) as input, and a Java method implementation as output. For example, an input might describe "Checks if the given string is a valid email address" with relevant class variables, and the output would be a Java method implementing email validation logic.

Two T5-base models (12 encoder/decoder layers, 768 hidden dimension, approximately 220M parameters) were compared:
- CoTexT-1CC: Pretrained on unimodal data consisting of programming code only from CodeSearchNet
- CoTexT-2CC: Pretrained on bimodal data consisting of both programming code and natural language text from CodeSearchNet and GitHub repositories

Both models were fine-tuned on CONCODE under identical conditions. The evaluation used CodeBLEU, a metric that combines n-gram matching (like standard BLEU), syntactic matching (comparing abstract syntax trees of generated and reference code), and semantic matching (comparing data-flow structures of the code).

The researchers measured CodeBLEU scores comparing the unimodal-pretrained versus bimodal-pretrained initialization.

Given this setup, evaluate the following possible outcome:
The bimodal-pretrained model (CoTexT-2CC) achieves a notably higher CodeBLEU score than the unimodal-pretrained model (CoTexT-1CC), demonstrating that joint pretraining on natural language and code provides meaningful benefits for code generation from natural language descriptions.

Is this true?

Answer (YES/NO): NO